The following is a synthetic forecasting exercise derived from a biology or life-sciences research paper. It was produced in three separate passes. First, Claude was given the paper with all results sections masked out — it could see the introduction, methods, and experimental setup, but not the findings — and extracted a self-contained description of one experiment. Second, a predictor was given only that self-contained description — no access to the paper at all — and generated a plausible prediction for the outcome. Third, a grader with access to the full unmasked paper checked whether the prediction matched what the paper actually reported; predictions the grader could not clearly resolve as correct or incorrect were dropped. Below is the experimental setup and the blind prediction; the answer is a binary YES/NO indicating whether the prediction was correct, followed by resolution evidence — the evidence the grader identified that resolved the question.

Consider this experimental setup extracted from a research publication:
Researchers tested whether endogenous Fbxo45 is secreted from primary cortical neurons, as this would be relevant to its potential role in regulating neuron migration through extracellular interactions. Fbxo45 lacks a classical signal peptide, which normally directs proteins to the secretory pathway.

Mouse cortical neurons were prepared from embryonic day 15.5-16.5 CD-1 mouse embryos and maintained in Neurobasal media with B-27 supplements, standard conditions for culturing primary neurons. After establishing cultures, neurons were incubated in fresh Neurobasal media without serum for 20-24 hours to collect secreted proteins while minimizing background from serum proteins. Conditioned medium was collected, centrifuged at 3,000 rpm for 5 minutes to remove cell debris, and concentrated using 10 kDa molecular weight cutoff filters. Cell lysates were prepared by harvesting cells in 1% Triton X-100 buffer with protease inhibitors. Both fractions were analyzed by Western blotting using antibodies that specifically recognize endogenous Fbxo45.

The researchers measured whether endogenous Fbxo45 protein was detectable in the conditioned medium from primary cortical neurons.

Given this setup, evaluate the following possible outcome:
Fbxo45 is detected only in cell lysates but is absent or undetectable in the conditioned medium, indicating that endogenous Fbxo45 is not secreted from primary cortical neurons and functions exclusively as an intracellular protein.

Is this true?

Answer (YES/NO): NO